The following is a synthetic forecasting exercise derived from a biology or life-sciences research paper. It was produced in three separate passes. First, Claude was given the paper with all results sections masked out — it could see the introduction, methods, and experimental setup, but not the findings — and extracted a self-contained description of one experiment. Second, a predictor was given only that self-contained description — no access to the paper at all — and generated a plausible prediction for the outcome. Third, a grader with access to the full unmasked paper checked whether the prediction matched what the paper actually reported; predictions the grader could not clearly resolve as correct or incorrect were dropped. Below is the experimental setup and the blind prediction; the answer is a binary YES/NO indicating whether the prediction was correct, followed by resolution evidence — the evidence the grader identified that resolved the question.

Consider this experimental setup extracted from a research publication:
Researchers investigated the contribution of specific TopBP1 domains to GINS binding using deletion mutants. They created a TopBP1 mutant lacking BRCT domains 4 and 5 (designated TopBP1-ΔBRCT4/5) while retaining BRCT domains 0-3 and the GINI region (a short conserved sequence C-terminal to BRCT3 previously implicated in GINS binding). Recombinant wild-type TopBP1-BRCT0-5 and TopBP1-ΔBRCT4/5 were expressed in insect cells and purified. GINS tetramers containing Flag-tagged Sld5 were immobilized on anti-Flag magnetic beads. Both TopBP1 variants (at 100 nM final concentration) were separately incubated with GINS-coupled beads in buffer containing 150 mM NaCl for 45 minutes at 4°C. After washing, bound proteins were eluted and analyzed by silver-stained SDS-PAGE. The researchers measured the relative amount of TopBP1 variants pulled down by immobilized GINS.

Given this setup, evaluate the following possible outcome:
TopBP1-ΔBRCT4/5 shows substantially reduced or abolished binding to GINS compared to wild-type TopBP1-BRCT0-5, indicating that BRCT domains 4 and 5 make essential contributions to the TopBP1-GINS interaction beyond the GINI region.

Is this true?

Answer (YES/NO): YES